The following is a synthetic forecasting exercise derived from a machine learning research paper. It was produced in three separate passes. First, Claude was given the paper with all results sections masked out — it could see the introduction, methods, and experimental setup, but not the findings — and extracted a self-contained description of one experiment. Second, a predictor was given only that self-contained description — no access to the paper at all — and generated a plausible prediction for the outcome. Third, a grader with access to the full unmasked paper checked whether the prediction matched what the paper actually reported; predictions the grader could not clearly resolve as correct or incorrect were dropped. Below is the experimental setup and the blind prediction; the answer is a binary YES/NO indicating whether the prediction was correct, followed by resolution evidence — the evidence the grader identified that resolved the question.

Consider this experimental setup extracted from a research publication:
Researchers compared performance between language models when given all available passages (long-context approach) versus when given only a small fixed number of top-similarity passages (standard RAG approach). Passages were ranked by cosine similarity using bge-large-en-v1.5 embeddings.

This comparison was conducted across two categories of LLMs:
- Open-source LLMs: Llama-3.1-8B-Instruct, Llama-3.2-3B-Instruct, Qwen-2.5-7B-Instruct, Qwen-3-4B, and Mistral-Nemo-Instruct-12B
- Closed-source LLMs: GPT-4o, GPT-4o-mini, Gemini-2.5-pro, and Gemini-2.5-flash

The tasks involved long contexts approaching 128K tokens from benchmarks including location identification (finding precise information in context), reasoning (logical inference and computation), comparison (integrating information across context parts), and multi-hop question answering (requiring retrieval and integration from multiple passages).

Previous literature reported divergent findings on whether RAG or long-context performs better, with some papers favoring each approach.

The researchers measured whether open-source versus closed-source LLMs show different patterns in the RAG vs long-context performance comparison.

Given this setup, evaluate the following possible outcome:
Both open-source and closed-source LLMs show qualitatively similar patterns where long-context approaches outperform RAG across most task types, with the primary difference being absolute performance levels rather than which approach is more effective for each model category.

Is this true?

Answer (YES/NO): NO